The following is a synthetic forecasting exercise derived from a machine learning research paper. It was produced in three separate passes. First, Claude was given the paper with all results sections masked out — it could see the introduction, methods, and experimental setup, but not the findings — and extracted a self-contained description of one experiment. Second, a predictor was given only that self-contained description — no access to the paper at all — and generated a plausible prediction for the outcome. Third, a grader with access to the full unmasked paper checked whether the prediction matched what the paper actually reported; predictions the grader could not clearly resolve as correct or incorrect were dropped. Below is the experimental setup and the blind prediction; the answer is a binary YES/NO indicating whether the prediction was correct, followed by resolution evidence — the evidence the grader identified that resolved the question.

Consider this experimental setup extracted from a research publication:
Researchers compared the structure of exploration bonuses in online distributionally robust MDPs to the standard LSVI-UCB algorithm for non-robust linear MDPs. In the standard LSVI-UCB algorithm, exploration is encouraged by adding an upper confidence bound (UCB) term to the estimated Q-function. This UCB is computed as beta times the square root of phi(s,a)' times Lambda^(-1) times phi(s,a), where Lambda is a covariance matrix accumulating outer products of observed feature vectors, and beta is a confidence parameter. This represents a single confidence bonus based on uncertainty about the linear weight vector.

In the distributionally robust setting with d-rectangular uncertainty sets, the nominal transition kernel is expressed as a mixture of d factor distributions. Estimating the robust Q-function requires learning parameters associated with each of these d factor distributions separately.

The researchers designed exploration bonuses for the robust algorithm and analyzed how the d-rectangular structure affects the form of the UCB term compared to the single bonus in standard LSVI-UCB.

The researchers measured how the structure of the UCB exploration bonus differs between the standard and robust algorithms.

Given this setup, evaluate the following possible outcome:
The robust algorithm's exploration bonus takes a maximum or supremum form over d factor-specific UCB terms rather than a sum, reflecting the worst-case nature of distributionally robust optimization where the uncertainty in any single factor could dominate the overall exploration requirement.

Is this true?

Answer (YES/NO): NO